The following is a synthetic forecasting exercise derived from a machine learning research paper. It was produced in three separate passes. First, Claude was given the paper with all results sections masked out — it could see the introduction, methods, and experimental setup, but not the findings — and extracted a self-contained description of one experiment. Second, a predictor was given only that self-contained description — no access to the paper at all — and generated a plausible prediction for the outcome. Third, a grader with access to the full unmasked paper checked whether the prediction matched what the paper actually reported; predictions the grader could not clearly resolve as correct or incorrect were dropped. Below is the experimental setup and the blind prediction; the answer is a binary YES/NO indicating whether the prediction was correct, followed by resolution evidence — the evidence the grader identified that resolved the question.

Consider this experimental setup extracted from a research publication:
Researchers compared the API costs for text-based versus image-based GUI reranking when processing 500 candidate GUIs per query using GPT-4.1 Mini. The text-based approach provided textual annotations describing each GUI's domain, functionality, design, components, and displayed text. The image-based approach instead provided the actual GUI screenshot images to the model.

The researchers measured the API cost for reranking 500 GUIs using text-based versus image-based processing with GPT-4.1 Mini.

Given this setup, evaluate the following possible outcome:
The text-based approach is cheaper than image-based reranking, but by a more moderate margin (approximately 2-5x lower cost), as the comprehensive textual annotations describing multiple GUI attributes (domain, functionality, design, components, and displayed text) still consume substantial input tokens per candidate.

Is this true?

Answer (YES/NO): NO